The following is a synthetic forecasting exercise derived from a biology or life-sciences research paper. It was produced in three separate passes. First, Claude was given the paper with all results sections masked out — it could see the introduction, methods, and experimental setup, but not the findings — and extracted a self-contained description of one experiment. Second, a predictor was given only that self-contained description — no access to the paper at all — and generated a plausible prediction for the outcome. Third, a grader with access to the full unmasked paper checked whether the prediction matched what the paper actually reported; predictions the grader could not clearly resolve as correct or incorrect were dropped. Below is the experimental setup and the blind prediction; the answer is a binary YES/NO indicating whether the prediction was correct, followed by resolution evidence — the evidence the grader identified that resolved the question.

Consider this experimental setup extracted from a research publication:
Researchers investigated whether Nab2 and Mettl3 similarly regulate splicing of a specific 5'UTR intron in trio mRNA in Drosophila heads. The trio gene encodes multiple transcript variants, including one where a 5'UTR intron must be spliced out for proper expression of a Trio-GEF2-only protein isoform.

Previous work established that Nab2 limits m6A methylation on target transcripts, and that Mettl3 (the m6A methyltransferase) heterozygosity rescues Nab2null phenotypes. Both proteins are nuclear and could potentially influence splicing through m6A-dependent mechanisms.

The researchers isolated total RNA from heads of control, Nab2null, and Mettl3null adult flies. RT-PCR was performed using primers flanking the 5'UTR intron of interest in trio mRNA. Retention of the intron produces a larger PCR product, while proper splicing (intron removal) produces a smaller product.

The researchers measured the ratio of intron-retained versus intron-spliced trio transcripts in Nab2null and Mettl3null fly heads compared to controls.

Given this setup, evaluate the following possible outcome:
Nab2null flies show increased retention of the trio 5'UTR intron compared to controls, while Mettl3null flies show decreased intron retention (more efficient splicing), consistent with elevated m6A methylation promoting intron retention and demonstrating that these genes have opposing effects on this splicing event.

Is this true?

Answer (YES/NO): NO